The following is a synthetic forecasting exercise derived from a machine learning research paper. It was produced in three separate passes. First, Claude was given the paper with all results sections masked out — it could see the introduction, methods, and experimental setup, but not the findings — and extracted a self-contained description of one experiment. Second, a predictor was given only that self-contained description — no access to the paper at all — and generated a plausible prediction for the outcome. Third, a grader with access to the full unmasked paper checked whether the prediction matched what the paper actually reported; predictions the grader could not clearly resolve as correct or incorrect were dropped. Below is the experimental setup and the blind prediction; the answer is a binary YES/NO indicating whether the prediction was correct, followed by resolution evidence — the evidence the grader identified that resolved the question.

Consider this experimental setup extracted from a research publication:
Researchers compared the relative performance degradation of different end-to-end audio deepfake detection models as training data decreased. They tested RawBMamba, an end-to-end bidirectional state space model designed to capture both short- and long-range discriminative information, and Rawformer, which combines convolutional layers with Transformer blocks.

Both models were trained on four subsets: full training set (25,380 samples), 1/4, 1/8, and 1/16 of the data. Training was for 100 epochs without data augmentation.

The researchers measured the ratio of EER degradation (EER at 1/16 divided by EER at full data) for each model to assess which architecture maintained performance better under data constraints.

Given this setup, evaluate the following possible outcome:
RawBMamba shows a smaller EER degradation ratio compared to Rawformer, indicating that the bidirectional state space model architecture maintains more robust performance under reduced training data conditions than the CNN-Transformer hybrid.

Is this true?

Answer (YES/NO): NO